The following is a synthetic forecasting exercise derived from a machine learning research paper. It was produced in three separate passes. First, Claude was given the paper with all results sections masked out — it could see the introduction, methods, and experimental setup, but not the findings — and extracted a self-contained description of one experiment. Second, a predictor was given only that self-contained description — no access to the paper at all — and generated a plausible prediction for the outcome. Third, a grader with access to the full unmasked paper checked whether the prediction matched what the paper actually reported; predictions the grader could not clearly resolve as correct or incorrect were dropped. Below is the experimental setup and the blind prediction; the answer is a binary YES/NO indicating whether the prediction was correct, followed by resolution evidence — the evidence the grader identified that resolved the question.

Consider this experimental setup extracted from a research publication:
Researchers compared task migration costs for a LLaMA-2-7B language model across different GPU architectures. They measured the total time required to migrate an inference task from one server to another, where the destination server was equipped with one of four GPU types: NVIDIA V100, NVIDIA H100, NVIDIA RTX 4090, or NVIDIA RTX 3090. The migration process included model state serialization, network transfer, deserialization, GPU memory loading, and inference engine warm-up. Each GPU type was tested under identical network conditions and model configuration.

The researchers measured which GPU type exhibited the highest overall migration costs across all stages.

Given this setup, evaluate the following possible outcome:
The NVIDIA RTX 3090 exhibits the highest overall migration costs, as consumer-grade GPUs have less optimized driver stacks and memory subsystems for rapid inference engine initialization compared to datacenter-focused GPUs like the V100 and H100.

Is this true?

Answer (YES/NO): NO